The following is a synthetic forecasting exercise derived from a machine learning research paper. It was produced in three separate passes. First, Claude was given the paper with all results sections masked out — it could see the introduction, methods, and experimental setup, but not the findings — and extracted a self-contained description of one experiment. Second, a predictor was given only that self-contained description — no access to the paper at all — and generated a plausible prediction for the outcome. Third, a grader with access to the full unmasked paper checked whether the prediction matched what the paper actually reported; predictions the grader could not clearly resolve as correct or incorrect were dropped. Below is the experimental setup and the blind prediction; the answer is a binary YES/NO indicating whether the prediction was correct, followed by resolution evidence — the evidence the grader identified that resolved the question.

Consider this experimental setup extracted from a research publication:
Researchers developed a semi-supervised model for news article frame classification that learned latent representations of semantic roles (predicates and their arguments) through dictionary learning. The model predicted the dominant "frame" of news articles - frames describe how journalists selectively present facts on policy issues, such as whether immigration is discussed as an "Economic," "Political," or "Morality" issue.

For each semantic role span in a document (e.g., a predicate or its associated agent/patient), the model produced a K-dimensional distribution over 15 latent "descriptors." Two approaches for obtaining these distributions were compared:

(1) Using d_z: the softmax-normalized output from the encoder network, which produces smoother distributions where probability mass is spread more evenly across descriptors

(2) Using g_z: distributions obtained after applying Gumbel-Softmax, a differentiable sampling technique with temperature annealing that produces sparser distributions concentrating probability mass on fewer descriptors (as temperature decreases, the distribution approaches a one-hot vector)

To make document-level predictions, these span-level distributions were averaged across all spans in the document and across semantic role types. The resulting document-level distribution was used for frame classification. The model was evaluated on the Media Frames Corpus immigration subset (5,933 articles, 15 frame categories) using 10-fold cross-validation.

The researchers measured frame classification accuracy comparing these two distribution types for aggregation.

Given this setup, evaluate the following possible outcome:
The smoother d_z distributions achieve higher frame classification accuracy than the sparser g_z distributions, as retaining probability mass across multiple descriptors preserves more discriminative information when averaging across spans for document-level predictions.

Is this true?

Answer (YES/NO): YES